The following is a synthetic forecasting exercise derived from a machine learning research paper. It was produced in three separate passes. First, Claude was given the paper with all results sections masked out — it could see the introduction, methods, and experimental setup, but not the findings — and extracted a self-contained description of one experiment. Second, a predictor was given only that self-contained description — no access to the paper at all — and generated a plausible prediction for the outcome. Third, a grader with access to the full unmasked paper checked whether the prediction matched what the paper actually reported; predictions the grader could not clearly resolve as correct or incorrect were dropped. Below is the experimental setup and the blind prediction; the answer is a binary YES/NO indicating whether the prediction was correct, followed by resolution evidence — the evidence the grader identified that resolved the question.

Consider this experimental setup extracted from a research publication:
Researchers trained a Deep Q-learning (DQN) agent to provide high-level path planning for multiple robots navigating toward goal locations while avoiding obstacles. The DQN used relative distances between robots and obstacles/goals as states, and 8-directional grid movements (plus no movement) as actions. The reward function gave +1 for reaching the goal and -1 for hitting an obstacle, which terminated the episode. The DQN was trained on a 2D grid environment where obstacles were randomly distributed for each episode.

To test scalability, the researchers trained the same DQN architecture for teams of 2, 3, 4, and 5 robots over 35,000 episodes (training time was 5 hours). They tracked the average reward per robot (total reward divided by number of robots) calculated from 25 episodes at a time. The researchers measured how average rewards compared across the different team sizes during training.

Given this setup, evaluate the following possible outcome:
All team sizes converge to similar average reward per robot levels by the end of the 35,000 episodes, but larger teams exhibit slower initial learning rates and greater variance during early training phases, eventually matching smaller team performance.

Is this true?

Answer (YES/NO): NO